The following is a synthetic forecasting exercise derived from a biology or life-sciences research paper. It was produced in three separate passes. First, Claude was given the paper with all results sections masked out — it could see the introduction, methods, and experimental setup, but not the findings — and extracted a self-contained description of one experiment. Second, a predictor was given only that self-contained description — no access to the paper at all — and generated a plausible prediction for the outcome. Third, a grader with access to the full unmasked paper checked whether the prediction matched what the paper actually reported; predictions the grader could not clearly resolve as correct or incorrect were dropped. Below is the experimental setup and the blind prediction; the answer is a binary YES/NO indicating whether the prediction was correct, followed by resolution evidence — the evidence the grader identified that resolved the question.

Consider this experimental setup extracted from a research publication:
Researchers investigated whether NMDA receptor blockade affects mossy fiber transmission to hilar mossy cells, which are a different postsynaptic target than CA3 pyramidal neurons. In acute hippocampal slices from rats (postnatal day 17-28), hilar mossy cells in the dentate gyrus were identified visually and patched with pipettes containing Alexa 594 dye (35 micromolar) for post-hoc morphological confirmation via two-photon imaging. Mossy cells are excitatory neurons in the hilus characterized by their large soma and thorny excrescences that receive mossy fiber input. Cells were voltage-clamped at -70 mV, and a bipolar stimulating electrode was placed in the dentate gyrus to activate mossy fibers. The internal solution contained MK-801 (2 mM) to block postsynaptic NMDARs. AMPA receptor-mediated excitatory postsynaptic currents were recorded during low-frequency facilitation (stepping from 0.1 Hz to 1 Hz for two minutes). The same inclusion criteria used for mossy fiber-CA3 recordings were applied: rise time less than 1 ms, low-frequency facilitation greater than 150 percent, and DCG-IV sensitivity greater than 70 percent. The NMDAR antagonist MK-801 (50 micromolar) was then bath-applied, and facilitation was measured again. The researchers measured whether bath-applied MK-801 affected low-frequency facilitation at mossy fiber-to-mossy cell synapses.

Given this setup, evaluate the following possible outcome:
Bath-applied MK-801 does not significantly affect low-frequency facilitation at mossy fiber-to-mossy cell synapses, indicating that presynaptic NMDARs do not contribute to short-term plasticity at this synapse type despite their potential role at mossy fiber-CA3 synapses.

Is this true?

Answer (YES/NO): NO